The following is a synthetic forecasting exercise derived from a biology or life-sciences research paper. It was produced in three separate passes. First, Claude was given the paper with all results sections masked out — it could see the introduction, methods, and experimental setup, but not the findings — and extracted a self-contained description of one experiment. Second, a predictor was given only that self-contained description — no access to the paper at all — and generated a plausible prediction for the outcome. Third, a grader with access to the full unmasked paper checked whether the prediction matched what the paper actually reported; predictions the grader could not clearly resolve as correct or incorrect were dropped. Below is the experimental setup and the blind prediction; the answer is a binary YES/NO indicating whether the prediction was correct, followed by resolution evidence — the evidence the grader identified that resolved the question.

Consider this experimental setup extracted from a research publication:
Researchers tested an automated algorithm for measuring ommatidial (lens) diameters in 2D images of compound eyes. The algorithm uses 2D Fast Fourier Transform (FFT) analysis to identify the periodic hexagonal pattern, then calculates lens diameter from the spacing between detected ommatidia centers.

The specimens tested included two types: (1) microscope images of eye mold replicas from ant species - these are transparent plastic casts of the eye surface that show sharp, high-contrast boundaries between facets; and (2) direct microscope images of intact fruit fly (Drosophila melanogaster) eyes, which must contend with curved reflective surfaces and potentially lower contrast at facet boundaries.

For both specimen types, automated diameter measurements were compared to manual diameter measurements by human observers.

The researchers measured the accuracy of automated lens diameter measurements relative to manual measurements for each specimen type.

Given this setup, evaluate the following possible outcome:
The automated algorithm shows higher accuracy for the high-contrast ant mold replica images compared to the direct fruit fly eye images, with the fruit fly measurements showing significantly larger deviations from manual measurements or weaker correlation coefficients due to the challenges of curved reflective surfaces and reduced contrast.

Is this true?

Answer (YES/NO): NO